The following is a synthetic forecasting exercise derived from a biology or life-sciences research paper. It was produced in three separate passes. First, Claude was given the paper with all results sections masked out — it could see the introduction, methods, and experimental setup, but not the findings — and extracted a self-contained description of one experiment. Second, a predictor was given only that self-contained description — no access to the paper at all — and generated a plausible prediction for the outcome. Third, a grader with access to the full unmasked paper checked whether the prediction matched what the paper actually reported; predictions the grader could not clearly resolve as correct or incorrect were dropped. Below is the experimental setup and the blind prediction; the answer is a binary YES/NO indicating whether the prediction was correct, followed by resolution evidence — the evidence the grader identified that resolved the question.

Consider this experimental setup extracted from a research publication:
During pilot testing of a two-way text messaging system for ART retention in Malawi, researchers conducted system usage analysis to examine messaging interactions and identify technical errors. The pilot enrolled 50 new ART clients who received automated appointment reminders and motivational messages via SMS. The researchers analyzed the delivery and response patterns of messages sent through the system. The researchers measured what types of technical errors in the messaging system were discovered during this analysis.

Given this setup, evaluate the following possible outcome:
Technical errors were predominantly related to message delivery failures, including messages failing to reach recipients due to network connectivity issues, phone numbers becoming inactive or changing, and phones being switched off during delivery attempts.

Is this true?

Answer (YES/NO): NO